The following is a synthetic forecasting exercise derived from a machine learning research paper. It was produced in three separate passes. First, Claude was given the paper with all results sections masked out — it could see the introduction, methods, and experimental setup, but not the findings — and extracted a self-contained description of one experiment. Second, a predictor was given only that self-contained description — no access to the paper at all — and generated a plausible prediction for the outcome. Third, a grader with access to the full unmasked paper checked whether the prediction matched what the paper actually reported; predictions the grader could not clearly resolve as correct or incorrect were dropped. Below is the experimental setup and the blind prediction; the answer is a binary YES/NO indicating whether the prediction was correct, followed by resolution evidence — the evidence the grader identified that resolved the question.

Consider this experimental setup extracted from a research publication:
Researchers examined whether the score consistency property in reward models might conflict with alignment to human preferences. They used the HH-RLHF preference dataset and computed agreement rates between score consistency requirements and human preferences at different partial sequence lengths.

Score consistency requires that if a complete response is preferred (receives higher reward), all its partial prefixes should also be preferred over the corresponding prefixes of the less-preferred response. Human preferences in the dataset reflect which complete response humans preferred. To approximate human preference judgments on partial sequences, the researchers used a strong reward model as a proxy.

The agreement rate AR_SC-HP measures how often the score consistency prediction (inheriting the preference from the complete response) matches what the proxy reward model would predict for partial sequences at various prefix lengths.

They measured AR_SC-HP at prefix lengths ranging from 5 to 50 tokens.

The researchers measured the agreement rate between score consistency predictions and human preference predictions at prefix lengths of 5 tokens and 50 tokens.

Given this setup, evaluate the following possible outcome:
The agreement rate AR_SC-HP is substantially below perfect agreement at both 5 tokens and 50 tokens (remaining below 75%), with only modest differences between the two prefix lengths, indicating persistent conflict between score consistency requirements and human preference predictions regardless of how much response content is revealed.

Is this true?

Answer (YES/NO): NO